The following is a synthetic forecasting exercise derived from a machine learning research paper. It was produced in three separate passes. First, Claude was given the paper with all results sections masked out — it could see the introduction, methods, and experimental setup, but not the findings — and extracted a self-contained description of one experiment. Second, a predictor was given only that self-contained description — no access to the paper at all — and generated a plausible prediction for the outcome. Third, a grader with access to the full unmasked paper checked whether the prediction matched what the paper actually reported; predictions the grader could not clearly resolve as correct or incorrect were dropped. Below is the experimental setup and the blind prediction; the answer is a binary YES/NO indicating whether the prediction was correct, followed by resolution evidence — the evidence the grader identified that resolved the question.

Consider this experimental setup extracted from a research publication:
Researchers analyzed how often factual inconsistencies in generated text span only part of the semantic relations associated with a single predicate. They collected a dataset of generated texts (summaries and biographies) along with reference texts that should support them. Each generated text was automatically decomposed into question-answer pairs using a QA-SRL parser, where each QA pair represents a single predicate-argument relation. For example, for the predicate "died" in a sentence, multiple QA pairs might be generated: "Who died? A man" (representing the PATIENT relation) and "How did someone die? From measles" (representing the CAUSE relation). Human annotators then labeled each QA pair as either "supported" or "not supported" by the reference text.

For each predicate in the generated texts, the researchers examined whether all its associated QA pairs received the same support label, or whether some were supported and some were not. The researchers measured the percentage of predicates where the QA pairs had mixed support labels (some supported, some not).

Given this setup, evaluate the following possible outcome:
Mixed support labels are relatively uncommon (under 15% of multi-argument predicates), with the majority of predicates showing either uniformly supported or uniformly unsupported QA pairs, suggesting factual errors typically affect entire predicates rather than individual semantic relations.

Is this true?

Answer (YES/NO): NO